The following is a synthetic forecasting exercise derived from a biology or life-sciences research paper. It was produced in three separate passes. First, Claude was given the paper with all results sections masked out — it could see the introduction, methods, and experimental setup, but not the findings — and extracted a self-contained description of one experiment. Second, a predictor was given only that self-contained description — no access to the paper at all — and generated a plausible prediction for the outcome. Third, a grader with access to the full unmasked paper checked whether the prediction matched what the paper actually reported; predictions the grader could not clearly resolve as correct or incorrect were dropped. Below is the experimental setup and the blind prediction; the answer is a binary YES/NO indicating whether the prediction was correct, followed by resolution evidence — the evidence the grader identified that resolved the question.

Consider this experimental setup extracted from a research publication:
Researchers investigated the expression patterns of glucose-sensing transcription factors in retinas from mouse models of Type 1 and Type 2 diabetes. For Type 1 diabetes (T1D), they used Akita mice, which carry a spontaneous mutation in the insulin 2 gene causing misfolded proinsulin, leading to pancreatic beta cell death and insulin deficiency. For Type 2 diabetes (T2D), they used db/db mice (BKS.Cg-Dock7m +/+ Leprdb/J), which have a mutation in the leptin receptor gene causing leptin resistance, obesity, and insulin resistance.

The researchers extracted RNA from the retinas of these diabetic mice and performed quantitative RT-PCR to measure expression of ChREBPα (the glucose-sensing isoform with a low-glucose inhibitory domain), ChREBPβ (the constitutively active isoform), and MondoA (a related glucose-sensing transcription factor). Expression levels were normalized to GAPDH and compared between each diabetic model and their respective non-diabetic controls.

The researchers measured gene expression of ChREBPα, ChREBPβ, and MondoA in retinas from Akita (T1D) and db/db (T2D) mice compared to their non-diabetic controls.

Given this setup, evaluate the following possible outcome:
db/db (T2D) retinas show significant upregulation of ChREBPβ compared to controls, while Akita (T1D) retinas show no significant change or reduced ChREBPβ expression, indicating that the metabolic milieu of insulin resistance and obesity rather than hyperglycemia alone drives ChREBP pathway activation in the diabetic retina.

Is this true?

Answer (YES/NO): NO